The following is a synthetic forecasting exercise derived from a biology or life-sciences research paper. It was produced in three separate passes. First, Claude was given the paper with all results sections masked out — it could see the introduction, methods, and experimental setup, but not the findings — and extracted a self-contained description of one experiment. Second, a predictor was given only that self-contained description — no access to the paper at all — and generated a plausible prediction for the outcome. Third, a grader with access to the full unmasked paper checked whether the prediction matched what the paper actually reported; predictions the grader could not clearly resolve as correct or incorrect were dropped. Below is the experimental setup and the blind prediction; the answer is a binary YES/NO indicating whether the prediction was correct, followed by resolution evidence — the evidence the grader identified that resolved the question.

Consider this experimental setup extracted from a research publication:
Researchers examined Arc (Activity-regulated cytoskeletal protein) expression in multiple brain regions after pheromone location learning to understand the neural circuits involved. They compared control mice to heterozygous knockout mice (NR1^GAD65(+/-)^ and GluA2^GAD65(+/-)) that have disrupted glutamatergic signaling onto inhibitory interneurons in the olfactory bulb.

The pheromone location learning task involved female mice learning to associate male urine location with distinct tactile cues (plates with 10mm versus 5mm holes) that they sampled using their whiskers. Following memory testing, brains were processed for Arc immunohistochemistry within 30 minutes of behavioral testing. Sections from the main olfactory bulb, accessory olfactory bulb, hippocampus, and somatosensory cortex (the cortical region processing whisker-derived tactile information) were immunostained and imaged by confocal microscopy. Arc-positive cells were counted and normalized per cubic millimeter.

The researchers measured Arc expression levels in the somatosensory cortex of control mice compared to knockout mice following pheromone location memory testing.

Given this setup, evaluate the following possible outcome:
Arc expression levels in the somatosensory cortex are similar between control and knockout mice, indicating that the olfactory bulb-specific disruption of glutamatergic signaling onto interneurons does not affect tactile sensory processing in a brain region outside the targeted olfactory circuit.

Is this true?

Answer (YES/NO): NO